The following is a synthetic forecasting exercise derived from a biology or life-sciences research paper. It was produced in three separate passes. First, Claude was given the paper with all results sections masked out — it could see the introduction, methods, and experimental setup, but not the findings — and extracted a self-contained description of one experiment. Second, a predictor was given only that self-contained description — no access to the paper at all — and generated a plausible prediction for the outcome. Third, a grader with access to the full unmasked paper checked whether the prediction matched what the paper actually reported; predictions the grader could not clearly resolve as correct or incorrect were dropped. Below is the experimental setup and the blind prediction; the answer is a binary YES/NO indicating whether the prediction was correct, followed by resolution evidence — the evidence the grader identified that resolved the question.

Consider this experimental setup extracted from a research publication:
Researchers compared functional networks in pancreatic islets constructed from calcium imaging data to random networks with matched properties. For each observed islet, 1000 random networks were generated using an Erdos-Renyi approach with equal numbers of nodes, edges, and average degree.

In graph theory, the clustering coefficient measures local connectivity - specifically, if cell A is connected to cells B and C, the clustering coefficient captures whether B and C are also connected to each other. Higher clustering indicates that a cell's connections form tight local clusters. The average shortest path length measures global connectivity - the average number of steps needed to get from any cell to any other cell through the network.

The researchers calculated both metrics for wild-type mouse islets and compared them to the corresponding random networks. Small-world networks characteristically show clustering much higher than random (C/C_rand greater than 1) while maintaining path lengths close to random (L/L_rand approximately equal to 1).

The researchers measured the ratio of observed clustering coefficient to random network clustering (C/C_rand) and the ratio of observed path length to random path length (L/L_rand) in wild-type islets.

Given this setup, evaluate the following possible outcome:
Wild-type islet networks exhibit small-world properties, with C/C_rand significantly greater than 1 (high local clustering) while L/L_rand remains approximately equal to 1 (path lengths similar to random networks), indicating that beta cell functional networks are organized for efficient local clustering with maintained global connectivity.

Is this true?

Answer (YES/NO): NO